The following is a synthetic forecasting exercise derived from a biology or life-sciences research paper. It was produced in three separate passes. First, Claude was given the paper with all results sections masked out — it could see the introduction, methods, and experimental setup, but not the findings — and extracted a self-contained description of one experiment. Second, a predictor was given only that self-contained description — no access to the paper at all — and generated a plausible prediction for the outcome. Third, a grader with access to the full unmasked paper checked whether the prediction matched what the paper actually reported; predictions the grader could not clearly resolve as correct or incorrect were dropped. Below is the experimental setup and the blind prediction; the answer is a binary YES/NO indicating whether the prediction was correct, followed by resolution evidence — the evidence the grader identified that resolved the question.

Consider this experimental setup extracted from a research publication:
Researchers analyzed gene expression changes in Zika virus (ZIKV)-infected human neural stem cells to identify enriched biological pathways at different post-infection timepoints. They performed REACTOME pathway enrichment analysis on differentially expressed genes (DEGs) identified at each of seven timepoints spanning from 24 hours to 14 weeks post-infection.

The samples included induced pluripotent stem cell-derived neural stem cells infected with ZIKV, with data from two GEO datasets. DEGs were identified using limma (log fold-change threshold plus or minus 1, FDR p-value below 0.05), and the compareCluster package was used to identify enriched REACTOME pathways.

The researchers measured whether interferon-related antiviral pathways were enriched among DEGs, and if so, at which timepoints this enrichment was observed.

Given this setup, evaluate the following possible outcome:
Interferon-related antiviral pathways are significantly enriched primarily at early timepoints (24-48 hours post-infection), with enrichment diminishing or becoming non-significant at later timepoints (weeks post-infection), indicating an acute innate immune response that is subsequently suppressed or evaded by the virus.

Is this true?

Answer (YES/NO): NO